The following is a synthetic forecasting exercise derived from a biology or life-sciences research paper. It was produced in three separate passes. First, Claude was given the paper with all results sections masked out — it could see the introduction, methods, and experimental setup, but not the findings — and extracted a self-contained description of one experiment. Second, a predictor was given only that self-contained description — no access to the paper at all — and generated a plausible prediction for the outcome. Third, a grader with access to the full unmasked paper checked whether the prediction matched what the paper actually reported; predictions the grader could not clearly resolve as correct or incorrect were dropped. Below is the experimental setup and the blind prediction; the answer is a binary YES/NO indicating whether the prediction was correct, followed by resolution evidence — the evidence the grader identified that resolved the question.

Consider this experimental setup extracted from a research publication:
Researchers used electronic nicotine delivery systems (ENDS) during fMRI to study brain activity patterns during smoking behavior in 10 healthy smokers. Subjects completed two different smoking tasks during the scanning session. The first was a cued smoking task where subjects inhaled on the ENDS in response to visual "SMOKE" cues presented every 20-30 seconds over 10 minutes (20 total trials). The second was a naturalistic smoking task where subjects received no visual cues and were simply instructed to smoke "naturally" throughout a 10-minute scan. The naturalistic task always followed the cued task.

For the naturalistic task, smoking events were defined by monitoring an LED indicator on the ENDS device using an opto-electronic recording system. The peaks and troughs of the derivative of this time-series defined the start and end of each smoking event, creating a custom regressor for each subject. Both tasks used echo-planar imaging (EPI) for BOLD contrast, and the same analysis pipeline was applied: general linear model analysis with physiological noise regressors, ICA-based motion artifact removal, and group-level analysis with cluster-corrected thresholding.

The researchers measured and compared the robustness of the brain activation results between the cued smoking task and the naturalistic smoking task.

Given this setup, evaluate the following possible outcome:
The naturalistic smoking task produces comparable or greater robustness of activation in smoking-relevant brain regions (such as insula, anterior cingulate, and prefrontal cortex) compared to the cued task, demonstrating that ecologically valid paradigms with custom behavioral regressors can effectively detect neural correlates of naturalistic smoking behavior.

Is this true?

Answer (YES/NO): NO